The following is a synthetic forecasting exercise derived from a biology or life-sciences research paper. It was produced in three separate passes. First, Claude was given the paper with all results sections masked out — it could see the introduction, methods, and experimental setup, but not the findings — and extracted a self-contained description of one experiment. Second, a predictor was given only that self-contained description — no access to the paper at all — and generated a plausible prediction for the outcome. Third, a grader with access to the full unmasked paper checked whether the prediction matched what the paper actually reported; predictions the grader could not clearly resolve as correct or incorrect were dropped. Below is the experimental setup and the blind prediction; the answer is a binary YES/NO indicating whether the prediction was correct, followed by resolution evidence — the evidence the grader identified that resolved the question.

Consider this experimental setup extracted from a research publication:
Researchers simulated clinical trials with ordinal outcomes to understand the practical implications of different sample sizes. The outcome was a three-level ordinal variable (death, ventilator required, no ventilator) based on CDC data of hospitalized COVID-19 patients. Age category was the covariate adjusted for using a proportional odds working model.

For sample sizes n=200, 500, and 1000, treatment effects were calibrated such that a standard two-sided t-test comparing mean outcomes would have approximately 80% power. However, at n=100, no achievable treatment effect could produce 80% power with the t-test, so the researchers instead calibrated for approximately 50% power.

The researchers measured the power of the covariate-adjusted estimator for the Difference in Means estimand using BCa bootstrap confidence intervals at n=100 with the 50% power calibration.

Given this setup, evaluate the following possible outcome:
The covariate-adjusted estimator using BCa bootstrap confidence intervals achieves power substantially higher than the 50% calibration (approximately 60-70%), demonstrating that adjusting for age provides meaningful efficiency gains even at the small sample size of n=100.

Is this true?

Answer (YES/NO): NO